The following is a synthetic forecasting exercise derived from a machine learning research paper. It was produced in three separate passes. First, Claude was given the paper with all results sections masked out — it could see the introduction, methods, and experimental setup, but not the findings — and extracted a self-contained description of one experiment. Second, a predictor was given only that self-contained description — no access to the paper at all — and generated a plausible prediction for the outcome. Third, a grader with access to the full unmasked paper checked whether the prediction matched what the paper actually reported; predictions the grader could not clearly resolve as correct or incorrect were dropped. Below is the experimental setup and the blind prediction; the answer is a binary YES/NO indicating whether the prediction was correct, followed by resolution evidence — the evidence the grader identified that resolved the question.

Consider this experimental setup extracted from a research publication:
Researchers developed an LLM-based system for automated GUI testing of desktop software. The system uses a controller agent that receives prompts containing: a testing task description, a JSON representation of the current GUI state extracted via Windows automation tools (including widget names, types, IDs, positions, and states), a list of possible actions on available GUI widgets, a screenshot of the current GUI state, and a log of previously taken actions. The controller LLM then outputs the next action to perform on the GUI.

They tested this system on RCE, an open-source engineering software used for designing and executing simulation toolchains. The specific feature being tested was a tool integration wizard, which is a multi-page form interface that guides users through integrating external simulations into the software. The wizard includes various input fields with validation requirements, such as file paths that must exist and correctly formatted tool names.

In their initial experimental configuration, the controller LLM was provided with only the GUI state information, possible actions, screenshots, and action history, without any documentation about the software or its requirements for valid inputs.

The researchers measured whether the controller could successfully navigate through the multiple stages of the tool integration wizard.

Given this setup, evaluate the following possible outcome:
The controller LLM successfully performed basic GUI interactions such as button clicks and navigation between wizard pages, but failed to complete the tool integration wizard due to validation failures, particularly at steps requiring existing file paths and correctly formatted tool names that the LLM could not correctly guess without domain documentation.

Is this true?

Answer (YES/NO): YES